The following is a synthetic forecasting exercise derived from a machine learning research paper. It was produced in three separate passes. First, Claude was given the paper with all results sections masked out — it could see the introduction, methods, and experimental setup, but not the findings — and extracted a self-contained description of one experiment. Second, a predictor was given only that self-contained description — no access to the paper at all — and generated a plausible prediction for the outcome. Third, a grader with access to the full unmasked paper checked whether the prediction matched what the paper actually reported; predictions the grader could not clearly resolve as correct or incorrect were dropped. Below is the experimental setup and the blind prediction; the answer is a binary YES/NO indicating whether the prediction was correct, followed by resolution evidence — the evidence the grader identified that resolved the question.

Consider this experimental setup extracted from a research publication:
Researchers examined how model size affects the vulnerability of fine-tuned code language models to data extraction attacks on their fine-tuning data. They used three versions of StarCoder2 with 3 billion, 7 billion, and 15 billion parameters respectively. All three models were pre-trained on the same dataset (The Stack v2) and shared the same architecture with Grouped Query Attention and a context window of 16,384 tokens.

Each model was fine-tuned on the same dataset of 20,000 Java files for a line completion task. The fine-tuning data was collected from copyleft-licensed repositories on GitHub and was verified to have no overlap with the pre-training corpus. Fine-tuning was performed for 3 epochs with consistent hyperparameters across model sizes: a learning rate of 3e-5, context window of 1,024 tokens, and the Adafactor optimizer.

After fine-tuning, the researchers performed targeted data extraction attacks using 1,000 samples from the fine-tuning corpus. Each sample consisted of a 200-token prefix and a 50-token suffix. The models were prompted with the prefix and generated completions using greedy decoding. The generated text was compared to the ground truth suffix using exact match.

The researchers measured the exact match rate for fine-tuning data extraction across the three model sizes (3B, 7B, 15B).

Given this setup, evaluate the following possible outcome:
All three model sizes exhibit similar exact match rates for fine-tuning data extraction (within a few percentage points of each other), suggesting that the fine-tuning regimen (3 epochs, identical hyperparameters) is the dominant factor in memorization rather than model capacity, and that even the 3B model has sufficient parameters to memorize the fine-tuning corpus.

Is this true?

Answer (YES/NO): NO